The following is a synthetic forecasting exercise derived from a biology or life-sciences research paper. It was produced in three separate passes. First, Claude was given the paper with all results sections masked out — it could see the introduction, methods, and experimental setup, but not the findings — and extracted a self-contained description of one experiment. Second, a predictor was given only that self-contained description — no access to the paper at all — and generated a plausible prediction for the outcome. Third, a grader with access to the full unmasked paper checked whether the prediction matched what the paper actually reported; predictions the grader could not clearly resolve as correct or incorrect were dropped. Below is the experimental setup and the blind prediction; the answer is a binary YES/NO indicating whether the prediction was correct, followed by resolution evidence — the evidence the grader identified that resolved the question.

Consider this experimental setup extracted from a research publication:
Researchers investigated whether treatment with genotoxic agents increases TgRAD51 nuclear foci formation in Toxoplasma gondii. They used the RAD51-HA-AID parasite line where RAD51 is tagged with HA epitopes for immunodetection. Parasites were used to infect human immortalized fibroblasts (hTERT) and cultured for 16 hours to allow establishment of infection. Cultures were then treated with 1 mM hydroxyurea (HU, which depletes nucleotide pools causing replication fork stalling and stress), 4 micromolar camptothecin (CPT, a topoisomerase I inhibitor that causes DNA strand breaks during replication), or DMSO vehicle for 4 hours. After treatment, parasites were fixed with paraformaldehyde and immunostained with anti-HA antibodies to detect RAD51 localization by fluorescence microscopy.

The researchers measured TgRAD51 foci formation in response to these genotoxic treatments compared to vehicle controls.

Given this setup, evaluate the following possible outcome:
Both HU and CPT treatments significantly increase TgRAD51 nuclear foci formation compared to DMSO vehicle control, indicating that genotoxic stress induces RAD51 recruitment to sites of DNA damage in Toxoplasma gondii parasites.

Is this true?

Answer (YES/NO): NO